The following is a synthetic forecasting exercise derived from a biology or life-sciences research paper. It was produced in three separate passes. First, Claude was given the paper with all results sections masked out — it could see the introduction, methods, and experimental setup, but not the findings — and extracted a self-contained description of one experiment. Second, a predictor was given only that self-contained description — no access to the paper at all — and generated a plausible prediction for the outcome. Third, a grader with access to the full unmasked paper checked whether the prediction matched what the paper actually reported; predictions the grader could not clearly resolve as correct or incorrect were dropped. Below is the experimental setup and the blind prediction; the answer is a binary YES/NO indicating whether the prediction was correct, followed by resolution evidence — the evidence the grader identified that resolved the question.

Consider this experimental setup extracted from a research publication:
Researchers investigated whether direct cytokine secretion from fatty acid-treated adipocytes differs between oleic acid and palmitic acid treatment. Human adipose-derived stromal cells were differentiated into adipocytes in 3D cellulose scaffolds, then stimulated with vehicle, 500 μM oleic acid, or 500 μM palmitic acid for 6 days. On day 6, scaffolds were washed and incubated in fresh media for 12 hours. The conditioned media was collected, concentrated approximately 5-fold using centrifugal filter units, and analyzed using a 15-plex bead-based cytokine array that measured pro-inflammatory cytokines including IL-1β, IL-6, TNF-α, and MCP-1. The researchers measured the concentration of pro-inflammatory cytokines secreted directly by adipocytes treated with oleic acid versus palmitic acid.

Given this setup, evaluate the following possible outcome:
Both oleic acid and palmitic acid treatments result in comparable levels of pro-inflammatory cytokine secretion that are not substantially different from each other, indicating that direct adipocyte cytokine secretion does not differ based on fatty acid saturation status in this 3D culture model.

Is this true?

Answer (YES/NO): YES